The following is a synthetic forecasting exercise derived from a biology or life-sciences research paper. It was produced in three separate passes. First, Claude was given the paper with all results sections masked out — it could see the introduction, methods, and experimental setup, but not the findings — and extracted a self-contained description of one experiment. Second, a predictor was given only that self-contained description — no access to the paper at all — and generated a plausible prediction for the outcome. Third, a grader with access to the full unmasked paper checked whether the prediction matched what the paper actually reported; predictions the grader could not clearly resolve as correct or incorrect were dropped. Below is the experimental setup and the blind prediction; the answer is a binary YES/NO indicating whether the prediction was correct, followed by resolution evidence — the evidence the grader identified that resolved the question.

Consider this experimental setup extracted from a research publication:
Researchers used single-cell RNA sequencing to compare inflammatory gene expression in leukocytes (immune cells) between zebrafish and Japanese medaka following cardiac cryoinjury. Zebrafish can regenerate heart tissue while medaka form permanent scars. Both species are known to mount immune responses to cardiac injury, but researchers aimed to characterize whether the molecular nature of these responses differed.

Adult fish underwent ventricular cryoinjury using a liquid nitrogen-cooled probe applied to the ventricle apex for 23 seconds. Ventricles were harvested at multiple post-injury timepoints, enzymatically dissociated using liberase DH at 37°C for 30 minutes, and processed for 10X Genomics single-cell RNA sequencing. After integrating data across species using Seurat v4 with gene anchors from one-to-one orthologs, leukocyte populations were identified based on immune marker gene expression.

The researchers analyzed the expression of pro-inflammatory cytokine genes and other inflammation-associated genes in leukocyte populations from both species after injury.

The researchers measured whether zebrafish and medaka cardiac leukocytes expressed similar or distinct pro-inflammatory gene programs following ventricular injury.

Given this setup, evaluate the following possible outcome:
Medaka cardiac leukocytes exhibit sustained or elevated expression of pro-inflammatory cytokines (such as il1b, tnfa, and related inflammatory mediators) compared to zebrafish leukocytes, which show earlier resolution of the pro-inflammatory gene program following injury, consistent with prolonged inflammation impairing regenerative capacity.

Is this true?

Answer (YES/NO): NO